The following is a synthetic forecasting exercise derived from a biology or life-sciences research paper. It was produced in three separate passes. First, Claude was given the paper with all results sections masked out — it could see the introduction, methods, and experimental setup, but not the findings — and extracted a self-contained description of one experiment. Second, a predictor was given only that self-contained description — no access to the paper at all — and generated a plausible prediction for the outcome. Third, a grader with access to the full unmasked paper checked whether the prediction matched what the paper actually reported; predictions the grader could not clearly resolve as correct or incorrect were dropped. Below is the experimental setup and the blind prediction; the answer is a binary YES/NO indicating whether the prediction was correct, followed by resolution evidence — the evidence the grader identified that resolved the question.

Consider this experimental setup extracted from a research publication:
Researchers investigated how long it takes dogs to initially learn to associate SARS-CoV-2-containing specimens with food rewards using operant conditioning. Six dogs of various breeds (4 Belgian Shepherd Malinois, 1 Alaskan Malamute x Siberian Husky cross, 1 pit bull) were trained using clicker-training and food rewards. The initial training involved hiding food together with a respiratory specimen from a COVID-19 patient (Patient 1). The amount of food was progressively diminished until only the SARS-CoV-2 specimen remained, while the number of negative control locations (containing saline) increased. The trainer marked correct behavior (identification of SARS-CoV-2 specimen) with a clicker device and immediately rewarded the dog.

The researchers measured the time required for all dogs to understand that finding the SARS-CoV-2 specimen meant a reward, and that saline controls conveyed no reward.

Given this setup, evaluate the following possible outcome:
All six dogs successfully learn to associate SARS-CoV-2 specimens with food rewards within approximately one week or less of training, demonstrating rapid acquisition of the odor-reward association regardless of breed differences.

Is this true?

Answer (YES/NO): YES